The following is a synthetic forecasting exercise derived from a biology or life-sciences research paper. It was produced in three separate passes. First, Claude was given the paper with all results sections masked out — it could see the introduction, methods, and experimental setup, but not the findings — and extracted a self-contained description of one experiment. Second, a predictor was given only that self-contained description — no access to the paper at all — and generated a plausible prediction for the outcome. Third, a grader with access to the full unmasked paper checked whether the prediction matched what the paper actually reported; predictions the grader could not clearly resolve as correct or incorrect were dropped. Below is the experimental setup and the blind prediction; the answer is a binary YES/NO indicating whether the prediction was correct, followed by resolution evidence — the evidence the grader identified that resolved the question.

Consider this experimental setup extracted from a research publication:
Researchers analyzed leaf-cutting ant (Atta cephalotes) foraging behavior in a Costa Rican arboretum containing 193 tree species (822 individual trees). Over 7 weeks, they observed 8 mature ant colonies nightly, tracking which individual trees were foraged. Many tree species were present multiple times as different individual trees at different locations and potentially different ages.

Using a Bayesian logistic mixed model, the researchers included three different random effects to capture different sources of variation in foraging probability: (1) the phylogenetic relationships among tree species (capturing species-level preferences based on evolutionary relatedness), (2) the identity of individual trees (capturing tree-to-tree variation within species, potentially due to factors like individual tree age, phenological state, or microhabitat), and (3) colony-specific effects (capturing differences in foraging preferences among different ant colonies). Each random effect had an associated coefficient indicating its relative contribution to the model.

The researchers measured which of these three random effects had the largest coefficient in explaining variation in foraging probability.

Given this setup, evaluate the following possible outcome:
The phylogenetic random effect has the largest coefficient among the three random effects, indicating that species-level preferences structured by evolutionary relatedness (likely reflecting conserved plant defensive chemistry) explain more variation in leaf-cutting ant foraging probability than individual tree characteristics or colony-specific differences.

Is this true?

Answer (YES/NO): NO